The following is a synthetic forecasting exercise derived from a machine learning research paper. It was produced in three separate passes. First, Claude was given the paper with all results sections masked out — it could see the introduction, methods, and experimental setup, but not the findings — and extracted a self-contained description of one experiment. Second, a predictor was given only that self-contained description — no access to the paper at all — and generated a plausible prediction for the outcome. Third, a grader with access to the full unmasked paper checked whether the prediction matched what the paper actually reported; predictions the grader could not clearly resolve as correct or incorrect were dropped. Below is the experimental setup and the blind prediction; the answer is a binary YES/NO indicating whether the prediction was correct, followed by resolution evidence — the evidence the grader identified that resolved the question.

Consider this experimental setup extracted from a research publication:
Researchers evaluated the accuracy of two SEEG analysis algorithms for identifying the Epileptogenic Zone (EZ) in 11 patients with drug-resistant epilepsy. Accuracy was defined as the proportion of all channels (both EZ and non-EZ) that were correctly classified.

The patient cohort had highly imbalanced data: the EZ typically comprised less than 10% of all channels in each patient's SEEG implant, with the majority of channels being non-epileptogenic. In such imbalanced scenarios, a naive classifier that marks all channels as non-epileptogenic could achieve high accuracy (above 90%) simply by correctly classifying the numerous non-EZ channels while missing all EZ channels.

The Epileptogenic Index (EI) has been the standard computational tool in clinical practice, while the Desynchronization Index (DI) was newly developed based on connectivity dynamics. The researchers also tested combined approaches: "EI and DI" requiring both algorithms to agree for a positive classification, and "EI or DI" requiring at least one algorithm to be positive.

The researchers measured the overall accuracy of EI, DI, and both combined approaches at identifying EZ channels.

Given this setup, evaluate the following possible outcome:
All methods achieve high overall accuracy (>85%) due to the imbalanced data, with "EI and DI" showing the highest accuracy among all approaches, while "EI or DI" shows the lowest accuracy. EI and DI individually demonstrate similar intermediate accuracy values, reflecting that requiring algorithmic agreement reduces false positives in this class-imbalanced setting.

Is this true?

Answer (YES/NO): NO